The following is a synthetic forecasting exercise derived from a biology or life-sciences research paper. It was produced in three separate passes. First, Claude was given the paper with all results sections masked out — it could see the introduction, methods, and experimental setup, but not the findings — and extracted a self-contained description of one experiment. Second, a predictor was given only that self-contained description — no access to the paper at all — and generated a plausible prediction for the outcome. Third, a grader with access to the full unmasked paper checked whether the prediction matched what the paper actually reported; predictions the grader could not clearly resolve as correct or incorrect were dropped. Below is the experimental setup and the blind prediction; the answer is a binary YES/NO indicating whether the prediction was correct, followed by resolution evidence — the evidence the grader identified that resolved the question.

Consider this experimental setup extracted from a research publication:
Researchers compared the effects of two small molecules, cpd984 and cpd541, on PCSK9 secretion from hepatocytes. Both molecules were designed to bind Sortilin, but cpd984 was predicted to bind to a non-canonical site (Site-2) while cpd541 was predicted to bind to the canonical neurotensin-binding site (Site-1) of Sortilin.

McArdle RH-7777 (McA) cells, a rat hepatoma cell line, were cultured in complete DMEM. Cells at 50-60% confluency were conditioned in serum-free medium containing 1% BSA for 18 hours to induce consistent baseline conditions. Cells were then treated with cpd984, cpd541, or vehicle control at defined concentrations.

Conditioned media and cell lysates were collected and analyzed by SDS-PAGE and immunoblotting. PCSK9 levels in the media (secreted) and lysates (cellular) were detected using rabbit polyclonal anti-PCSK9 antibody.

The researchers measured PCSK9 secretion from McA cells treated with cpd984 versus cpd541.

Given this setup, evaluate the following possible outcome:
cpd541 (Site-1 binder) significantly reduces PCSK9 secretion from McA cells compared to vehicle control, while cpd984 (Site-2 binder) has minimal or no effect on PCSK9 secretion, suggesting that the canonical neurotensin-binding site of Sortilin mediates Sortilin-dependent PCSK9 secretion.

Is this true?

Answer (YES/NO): NO